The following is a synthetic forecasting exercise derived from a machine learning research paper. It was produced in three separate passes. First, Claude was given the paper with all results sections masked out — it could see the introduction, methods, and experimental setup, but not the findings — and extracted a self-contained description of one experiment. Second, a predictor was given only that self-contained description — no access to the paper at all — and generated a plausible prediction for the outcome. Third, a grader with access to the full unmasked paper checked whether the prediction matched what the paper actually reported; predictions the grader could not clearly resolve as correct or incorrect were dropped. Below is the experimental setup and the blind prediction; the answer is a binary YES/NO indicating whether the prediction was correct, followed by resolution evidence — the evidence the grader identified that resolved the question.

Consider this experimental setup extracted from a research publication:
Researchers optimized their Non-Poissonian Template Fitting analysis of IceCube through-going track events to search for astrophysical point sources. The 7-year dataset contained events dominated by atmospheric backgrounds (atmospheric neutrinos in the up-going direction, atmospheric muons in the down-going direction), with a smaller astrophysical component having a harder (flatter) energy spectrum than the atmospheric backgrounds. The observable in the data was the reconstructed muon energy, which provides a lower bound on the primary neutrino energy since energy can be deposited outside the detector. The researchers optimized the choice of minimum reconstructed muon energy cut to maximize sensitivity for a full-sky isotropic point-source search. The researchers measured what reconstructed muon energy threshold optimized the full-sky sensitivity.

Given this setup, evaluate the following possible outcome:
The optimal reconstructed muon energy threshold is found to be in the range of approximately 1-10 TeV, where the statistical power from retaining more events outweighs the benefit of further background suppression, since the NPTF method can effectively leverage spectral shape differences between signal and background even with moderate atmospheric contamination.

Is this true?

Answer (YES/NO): YES